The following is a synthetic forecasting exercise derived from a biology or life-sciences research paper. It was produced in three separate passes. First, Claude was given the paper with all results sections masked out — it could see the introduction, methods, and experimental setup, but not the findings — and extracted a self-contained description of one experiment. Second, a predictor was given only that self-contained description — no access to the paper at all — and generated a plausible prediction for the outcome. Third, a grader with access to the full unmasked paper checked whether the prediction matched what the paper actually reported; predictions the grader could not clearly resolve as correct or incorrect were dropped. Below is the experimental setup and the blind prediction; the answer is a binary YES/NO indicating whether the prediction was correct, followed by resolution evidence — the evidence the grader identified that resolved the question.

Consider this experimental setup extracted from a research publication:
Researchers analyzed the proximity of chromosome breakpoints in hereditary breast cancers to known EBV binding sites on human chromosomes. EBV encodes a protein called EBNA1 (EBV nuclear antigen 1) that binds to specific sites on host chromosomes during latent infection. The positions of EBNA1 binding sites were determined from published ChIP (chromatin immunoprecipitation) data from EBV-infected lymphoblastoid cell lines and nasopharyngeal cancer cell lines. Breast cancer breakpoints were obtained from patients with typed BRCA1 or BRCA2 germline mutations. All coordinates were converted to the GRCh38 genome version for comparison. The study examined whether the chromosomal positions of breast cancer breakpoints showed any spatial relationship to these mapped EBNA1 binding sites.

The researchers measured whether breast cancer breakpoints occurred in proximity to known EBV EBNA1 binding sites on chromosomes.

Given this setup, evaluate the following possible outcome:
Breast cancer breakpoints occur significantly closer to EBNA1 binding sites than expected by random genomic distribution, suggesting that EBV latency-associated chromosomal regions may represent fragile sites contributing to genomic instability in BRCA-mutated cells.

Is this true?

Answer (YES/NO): NO